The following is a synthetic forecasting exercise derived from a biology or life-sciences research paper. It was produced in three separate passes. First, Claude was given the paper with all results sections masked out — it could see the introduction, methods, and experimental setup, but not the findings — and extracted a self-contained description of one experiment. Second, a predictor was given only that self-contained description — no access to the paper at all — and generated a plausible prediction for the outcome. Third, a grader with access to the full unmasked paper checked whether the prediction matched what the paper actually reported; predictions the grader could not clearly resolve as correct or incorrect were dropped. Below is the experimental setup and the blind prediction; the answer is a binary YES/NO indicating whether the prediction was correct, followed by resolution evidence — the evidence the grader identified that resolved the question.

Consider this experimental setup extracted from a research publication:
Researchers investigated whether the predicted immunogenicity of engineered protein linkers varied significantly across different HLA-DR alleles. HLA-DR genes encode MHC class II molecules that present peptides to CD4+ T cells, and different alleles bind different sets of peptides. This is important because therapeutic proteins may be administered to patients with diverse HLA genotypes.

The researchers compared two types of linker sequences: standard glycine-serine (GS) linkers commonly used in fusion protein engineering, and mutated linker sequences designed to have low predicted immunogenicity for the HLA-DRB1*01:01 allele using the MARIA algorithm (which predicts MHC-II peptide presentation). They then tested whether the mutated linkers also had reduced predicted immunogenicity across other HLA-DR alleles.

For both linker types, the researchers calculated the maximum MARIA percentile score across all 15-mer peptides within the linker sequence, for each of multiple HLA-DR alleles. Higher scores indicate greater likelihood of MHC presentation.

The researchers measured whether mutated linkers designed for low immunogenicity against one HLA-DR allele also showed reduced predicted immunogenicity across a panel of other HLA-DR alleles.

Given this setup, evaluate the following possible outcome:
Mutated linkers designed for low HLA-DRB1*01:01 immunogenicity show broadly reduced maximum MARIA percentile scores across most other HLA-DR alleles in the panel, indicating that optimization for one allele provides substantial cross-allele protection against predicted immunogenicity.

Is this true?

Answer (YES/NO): YES